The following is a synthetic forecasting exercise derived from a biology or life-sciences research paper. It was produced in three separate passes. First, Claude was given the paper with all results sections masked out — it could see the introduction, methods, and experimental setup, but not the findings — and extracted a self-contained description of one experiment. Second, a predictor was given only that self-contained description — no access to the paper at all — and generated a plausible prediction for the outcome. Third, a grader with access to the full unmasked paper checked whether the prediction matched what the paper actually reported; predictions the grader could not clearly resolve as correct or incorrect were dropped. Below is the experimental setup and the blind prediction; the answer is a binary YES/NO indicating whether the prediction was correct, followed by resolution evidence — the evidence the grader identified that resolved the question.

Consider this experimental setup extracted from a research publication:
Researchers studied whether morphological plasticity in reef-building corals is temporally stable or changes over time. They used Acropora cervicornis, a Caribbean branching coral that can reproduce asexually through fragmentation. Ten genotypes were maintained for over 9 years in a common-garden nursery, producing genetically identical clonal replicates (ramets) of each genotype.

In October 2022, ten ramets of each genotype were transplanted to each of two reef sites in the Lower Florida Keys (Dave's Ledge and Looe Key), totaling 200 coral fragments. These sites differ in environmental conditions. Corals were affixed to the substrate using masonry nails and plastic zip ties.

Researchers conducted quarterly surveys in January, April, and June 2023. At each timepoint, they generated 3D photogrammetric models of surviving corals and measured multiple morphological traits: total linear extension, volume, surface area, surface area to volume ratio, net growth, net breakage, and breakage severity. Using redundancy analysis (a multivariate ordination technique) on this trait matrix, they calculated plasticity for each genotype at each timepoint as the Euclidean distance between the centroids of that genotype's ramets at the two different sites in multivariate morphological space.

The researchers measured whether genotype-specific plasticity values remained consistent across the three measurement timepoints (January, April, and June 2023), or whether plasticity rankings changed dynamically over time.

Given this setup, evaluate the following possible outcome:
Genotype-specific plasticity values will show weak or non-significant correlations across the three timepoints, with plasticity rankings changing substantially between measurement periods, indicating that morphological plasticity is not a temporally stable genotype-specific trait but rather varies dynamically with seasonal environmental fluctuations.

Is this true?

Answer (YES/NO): YES